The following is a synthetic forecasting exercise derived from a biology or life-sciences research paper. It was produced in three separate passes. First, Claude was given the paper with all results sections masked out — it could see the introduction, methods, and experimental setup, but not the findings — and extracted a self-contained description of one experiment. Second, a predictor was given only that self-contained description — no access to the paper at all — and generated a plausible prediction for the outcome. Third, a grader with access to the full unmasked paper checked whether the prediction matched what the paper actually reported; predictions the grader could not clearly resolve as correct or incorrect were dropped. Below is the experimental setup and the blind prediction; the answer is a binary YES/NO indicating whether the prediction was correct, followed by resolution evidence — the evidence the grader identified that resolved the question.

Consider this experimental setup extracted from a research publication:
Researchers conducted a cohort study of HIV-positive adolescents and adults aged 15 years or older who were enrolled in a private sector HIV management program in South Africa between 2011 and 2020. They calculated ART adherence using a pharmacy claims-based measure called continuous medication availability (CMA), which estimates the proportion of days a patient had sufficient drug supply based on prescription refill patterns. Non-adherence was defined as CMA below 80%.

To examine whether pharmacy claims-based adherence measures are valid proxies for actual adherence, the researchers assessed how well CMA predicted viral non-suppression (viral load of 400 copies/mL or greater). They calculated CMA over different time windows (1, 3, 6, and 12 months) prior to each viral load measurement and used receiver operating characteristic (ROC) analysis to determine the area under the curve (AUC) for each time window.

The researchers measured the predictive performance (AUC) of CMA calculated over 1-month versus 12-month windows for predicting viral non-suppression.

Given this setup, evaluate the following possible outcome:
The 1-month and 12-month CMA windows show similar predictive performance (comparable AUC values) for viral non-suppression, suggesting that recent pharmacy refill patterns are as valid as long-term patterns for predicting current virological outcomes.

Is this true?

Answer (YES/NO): YES